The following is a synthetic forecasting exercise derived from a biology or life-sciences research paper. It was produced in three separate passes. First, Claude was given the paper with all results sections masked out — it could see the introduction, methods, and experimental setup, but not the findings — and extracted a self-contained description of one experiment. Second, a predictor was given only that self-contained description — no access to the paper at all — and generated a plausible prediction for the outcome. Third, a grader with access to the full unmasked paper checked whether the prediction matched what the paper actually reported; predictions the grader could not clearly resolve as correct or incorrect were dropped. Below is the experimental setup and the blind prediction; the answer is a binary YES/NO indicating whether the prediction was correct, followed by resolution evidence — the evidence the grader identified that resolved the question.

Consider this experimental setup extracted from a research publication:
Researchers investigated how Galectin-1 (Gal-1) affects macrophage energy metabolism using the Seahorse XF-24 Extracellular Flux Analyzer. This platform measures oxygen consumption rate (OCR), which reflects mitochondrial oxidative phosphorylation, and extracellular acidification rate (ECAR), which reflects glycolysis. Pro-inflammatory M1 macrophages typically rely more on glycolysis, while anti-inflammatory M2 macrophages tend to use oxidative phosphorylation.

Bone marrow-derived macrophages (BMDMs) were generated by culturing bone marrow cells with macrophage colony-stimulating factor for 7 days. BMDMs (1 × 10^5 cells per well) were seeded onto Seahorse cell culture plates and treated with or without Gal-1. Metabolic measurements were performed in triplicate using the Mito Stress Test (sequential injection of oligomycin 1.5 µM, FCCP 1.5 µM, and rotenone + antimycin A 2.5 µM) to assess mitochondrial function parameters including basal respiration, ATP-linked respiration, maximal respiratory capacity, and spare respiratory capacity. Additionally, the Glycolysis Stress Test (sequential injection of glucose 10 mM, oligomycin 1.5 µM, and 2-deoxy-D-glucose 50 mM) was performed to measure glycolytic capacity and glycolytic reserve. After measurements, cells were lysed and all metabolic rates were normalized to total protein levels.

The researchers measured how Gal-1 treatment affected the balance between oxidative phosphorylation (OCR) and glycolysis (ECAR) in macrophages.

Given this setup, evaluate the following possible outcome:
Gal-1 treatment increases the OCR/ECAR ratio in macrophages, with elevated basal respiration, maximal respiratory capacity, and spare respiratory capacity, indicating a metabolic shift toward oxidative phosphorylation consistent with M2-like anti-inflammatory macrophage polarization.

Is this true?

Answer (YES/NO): NO